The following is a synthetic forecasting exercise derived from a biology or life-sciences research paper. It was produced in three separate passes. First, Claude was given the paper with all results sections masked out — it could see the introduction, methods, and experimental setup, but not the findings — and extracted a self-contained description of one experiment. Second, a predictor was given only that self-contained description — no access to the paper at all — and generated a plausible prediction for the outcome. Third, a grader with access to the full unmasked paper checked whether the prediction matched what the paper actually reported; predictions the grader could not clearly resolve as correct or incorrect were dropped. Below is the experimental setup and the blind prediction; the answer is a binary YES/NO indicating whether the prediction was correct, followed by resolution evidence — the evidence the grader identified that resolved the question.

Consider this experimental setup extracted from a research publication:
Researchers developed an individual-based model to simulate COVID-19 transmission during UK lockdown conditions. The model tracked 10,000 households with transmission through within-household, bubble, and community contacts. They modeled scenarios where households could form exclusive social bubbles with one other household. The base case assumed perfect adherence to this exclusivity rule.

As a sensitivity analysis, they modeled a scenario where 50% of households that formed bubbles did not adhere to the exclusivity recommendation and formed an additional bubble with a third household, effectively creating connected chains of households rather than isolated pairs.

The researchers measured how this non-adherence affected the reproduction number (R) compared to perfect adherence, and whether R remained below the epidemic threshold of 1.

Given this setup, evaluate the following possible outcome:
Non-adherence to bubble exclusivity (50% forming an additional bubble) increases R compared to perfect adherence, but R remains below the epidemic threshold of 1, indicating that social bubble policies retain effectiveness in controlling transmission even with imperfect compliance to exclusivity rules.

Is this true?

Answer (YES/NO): YES